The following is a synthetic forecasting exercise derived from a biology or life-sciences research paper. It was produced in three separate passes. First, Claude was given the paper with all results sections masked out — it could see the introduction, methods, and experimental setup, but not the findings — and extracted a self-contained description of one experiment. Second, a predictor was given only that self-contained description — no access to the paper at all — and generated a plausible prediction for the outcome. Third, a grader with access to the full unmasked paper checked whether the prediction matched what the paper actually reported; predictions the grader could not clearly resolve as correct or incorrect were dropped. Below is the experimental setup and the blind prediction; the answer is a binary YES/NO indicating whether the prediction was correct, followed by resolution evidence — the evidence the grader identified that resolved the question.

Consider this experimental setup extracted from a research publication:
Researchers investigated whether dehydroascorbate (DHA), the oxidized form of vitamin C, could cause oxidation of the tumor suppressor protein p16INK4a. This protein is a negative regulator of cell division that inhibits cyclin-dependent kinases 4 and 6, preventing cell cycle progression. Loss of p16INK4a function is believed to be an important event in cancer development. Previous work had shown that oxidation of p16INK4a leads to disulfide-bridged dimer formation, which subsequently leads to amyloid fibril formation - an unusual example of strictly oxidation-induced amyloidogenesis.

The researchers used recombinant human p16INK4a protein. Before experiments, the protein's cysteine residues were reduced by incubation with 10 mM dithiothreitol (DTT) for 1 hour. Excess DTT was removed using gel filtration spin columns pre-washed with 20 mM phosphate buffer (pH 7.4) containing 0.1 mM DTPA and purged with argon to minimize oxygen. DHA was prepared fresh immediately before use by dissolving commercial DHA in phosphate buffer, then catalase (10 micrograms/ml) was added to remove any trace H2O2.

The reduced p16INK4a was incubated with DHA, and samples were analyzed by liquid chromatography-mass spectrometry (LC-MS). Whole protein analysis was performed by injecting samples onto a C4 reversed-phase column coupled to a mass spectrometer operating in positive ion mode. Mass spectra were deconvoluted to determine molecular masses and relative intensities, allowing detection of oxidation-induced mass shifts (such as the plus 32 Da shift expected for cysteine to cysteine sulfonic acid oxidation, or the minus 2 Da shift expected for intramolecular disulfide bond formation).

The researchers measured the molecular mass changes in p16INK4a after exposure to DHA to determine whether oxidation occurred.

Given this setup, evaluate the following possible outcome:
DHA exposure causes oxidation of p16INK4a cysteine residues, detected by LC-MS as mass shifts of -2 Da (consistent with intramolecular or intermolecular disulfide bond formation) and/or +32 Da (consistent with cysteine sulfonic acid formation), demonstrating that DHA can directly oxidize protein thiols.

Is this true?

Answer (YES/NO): NO